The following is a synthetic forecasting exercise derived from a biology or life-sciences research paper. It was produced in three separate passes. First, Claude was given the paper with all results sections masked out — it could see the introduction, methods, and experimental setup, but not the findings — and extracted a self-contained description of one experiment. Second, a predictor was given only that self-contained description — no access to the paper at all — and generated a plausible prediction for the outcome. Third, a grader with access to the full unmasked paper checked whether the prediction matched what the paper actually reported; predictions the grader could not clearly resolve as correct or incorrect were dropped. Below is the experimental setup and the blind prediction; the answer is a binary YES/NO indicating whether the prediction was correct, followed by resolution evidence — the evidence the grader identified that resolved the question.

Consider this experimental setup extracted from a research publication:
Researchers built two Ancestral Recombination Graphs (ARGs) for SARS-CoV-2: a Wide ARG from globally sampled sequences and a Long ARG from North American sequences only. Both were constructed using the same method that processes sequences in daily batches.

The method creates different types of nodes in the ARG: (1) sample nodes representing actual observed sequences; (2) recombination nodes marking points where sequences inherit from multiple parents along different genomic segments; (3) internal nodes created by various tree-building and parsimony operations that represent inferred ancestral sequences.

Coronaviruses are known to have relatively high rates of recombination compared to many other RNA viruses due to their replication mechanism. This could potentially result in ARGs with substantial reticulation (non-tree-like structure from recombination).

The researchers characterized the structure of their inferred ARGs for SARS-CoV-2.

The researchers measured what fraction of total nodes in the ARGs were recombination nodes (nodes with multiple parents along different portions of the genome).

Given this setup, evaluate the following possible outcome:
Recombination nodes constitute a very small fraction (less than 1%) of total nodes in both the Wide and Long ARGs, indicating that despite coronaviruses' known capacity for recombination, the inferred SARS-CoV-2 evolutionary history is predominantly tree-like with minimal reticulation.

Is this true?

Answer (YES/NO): YES